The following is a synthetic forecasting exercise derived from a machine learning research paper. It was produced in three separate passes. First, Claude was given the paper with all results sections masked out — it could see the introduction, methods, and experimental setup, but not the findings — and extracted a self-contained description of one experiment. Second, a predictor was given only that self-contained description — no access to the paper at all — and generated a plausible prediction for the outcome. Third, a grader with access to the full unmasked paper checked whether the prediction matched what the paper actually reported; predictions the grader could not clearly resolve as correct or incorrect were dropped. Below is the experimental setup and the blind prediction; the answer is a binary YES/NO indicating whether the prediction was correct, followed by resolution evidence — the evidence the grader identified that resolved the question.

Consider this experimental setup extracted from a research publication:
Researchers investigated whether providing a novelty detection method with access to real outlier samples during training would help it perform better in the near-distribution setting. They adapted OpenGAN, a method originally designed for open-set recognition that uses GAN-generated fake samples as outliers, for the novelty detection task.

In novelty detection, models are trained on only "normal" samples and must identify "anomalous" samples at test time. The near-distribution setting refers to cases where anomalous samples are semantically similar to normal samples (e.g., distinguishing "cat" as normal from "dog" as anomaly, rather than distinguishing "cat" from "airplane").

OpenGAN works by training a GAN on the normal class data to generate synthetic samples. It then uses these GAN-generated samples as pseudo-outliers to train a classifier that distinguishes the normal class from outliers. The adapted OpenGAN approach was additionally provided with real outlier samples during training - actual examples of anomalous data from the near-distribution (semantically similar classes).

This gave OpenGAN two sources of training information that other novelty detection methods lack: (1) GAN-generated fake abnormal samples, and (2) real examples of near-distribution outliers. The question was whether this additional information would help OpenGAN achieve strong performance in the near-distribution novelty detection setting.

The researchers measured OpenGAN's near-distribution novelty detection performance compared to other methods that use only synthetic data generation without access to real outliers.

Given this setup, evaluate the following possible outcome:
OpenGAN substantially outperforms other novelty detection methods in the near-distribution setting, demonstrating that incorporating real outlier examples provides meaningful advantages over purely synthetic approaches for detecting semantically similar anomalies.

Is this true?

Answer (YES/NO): NO